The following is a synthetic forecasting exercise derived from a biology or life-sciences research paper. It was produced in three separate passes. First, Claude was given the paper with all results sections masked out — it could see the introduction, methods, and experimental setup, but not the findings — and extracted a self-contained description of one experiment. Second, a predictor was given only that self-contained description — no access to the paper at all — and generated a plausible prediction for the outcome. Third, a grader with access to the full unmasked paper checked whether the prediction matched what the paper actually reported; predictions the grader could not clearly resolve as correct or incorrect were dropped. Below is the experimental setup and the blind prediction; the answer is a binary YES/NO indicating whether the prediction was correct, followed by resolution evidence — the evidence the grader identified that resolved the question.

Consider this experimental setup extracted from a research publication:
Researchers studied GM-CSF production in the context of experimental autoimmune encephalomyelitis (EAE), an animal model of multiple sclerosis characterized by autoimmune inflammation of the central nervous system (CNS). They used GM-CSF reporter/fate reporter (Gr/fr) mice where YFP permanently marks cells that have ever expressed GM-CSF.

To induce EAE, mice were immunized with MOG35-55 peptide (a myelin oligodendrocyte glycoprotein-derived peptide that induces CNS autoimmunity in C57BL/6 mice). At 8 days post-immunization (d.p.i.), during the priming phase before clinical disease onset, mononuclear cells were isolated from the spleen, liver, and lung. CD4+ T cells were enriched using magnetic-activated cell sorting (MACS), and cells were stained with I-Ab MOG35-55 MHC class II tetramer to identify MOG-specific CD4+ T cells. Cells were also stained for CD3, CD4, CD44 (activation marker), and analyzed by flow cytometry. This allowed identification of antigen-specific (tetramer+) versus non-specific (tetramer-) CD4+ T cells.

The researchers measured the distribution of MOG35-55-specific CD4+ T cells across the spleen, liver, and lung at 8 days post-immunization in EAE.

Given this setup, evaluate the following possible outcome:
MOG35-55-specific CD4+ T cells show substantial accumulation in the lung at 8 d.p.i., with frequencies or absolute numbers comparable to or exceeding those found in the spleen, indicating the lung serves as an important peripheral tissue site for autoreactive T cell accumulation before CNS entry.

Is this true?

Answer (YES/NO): YES